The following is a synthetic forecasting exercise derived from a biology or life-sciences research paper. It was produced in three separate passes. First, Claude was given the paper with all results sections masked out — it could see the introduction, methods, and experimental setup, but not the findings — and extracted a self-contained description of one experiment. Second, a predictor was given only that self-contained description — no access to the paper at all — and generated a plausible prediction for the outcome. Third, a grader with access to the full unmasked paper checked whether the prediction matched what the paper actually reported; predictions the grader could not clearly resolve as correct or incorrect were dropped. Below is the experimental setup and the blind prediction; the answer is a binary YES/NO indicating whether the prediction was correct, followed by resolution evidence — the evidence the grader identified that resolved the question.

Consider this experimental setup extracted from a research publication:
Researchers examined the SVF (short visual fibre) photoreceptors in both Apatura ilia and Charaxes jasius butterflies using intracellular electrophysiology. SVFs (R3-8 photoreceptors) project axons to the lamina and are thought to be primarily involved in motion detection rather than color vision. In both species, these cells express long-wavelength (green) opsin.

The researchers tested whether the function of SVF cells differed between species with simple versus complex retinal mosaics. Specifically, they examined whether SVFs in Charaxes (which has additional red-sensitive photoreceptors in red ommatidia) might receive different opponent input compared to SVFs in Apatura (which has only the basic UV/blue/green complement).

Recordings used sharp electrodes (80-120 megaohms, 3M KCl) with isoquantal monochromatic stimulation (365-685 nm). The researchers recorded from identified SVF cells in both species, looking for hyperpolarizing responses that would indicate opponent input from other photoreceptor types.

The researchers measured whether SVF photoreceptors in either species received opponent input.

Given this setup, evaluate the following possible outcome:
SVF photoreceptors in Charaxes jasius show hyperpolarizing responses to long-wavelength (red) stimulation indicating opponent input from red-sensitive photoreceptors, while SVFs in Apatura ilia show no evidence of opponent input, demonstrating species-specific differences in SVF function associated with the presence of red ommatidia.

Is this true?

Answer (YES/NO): NO